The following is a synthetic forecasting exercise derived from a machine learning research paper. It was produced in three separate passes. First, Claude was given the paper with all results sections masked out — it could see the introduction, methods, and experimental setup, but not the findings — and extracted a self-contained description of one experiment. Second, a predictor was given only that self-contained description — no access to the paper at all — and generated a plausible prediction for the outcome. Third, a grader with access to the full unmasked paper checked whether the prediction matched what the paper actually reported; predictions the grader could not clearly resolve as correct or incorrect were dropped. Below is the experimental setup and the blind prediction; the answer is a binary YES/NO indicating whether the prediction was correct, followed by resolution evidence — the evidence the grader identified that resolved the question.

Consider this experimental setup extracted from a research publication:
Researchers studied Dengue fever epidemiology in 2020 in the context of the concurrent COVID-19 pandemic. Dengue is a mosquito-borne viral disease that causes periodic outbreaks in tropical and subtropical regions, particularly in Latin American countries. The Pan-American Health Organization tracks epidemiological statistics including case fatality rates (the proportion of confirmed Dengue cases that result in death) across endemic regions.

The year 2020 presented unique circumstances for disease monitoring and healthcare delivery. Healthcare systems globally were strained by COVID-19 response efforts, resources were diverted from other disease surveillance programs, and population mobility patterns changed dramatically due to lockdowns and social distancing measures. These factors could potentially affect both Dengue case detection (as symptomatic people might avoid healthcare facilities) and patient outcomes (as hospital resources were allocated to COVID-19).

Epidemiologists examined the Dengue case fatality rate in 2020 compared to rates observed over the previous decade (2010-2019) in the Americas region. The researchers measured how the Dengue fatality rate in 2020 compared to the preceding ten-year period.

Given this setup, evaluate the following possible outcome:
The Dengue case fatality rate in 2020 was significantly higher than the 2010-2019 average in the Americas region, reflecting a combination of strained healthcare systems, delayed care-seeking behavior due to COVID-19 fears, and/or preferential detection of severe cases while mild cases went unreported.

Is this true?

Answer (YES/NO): NO